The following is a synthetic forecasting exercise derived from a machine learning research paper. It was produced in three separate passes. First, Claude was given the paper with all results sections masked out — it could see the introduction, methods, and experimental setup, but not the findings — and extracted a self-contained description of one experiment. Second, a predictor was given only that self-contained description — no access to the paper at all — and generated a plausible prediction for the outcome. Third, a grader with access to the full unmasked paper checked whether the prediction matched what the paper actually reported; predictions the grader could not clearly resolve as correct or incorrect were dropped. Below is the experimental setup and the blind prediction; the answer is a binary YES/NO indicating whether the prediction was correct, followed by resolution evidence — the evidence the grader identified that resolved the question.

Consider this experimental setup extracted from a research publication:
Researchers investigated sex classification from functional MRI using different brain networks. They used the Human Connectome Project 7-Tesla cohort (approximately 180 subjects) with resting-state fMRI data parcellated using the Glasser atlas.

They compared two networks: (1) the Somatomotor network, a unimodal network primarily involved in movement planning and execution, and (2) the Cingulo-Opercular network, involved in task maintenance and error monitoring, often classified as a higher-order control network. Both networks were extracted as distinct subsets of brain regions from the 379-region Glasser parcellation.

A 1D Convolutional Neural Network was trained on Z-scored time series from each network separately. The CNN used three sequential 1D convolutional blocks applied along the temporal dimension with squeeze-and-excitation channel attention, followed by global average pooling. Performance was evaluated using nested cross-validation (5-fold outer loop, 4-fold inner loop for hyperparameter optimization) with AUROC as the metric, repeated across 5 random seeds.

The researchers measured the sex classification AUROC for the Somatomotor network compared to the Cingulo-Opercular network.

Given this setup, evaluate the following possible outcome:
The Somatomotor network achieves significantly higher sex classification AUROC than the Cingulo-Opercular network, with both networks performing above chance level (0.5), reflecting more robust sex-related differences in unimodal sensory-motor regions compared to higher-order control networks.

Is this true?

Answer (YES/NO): NO